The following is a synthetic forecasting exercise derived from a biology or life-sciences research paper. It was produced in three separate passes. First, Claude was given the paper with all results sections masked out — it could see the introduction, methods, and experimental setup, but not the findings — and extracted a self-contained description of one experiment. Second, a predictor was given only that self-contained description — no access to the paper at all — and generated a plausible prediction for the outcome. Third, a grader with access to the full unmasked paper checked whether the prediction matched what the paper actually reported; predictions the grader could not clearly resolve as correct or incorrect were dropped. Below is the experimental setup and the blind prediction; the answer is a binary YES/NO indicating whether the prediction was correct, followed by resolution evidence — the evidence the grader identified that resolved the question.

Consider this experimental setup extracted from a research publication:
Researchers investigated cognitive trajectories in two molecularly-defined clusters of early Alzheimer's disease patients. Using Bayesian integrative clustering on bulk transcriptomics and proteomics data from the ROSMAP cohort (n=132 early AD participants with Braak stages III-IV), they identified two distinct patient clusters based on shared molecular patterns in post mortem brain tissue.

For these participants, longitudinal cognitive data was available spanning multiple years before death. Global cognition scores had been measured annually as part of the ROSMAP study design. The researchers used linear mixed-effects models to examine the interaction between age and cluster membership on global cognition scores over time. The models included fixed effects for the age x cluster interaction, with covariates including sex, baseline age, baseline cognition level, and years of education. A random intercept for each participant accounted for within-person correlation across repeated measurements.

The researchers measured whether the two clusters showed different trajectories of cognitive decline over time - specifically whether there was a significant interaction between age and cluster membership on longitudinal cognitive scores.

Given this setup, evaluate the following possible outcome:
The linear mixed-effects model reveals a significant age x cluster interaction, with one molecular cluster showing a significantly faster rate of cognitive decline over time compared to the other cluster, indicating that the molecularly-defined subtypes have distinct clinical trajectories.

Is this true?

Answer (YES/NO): YES